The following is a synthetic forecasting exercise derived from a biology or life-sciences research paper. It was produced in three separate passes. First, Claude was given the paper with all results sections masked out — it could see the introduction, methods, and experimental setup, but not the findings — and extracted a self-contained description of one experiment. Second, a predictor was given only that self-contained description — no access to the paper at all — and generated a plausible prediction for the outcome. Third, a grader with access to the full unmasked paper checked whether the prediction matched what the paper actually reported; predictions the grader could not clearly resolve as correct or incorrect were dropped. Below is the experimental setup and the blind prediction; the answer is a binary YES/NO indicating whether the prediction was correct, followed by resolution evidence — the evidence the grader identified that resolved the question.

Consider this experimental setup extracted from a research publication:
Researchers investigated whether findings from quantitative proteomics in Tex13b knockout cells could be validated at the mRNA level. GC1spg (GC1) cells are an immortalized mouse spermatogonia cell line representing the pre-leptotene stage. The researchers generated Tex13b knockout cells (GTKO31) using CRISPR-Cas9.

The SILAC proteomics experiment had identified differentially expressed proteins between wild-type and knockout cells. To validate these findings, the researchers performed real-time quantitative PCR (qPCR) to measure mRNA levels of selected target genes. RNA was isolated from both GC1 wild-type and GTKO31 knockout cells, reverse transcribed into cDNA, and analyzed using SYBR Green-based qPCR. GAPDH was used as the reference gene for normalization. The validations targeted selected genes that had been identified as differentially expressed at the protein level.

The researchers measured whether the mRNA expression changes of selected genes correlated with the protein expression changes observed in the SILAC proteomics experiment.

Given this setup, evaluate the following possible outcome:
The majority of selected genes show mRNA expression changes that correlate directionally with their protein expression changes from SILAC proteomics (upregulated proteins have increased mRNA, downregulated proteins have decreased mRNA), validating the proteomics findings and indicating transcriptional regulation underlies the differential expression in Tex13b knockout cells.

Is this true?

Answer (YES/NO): YES